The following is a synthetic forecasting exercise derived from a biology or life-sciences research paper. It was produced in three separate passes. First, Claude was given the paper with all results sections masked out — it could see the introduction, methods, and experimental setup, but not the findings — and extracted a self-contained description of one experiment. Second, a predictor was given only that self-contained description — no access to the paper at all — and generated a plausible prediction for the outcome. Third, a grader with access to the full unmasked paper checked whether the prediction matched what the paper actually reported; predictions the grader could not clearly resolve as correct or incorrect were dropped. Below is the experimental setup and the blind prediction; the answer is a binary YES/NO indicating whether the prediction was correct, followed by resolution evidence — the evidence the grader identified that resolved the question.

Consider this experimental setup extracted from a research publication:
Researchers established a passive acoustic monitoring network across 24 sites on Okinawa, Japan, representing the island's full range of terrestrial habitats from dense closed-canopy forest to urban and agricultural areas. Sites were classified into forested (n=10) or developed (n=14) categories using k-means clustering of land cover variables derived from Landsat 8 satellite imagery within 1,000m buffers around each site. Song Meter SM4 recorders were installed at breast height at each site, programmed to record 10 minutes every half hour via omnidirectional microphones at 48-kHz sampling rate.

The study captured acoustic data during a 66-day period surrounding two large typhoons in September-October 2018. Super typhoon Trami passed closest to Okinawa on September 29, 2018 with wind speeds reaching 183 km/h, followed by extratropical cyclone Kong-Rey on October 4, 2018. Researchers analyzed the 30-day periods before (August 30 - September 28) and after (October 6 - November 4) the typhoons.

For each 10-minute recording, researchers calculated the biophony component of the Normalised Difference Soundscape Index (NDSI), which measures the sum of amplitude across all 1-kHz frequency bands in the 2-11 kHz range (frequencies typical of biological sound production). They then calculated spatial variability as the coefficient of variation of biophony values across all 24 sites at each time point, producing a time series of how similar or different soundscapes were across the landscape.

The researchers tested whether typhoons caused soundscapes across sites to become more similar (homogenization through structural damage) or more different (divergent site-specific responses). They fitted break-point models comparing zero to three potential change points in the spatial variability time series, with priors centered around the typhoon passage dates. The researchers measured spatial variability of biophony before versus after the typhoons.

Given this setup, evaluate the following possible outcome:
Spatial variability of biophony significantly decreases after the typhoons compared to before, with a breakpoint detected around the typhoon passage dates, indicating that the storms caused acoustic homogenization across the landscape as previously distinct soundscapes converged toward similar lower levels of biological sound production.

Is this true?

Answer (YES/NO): NO